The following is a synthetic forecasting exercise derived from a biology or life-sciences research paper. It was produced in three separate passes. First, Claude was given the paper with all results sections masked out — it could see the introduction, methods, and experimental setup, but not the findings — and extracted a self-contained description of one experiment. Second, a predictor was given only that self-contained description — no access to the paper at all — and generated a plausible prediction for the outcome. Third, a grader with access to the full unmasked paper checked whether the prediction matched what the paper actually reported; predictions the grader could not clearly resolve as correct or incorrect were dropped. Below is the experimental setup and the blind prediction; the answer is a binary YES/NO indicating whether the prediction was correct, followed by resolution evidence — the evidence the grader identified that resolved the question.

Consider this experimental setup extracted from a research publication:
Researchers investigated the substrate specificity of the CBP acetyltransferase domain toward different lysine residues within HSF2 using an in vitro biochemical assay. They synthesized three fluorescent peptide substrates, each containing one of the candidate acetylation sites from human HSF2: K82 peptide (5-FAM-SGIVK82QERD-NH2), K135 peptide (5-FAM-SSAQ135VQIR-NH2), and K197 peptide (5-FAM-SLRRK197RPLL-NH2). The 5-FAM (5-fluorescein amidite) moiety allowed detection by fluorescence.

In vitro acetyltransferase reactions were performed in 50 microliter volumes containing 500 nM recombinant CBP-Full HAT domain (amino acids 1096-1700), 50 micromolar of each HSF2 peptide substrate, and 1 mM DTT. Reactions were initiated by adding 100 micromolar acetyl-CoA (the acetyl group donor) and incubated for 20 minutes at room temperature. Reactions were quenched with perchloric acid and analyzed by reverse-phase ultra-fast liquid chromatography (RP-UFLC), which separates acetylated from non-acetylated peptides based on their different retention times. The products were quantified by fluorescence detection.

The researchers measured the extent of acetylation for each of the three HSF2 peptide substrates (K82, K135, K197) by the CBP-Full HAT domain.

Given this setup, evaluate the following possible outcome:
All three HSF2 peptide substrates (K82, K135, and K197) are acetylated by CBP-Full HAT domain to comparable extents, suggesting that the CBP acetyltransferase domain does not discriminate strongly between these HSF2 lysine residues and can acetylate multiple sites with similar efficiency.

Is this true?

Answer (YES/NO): NO